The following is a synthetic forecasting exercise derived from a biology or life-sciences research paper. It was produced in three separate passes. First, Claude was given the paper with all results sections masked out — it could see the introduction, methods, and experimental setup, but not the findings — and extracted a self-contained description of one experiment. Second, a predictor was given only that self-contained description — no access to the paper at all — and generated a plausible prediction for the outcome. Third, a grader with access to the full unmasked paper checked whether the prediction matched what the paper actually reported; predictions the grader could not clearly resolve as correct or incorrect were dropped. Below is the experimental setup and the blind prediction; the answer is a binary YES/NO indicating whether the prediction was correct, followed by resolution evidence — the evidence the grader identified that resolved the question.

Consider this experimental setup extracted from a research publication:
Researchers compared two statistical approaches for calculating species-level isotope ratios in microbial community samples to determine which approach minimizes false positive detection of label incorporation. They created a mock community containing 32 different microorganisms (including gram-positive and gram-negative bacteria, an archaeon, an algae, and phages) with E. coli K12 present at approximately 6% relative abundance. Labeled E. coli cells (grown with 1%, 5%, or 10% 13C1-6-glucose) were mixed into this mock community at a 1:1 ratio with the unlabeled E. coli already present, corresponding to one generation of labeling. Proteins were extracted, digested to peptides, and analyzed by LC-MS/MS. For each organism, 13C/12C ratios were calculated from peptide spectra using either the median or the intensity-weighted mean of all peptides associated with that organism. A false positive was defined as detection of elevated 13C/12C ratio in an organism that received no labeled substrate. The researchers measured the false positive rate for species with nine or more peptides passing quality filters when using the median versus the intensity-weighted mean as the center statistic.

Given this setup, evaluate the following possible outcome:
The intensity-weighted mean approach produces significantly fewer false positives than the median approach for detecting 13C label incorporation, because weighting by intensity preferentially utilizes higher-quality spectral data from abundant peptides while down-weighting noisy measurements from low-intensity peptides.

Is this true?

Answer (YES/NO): NO